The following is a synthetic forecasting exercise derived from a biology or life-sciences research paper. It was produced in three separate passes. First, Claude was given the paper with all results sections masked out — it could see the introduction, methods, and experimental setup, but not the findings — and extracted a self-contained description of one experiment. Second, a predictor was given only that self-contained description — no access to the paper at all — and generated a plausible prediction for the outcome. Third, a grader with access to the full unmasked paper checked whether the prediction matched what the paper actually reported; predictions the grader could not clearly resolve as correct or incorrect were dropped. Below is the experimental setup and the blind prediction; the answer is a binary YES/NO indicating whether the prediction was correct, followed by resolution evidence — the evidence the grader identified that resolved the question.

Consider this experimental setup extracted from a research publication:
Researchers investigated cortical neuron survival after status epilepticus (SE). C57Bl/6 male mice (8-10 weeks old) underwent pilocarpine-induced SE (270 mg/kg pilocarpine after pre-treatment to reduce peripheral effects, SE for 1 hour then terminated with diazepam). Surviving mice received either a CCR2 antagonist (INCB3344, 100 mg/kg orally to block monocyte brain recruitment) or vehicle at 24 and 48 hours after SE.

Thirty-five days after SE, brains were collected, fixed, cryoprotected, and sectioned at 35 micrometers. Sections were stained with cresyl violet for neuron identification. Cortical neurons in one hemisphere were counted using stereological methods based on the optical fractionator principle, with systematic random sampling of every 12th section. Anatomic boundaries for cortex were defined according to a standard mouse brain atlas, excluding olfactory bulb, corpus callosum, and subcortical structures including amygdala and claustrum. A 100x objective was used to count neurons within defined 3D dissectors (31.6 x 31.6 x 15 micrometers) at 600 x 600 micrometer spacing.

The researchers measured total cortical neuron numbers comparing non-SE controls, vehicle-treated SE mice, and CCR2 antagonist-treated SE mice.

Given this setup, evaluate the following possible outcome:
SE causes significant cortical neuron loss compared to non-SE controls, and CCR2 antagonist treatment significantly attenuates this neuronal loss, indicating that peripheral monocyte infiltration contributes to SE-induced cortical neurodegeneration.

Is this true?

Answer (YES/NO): YES